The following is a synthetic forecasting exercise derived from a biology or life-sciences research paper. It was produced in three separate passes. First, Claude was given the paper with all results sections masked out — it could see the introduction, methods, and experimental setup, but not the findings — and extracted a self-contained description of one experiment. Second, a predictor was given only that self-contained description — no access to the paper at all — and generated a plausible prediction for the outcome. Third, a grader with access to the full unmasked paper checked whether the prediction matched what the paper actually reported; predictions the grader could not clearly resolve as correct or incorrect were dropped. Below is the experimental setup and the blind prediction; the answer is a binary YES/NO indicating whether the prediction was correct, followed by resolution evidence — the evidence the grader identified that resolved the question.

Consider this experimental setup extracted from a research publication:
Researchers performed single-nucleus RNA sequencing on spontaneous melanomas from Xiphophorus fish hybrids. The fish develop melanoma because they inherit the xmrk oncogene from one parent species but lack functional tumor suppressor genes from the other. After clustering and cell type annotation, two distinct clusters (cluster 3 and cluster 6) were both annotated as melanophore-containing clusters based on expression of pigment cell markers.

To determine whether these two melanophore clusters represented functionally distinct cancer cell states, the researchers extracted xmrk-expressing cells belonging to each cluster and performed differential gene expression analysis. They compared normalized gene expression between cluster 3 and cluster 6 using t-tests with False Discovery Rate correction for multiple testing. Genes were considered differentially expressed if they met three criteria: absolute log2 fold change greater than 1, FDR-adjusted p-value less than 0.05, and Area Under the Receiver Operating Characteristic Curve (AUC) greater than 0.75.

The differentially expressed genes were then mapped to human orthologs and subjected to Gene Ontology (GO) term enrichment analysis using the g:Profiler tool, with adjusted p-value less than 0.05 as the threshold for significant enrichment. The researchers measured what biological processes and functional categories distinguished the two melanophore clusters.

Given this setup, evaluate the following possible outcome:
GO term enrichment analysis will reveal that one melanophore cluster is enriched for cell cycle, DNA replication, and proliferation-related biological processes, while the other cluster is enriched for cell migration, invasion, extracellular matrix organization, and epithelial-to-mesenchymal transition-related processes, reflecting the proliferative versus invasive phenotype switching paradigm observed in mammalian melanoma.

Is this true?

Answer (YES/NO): NO